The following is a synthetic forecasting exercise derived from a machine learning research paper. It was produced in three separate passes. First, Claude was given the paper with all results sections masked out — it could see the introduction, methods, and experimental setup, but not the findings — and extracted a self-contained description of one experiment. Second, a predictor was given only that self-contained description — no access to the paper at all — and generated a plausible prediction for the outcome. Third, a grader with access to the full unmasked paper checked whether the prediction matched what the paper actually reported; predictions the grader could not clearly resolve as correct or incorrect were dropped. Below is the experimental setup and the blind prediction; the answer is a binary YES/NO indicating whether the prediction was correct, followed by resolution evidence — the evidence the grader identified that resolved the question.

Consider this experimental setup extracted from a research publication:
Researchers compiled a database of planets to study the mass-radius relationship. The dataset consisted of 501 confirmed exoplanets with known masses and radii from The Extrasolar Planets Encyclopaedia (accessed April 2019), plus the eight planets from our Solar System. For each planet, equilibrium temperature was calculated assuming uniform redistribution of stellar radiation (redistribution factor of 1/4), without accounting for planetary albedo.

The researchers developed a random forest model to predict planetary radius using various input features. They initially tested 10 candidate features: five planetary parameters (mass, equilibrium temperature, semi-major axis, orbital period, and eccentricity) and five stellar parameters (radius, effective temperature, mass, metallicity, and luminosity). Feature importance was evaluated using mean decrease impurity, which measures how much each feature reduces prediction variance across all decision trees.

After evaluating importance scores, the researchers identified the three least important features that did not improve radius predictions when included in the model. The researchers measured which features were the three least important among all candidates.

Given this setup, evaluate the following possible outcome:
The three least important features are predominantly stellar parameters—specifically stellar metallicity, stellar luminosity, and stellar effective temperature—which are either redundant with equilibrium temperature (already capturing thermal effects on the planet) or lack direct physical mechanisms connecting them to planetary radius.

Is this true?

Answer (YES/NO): NO